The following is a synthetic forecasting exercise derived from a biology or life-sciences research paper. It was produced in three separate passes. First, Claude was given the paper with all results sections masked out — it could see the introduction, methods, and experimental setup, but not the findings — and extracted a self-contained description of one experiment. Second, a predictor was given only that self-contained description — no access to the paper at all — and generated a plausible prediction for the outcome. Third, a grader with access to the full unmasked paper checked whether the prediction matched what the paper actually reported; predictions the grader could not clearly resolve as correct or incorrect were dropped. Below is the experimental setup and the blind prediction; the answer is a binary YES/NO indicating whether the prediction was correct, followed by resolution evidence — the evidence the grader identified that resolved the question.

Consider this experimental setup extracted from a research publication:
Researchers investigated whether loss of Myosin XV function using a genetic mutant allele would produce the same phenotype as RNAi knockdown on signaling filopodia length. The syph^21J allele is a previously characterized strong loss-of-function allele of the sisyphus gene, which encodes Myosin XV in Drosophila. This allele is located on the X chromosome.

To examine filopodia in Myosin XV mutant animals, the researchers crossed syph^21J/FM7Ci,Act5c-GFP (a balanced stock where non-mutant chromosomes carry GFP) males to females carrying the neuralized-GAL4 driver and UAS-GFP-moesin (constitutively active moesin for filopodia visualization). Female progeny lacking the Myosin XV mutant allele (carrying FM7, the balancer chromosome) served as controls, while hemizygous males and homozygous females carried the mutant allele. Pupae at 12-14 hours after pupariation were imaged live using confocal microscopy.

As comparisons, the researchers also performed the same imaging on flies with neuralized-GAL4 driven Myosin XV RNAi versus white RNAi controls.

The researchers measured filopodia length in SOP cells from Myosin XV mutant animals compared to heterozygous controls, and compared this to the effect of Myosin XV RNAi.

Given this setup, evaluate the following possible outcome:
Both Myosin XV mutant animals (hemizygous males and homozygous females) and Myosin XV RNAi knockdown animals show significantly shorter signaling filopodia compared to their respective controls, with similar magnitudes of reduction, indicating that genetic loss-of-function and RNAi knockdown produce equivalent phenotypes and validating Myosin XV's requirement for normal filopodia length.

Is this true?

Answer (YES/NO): NO